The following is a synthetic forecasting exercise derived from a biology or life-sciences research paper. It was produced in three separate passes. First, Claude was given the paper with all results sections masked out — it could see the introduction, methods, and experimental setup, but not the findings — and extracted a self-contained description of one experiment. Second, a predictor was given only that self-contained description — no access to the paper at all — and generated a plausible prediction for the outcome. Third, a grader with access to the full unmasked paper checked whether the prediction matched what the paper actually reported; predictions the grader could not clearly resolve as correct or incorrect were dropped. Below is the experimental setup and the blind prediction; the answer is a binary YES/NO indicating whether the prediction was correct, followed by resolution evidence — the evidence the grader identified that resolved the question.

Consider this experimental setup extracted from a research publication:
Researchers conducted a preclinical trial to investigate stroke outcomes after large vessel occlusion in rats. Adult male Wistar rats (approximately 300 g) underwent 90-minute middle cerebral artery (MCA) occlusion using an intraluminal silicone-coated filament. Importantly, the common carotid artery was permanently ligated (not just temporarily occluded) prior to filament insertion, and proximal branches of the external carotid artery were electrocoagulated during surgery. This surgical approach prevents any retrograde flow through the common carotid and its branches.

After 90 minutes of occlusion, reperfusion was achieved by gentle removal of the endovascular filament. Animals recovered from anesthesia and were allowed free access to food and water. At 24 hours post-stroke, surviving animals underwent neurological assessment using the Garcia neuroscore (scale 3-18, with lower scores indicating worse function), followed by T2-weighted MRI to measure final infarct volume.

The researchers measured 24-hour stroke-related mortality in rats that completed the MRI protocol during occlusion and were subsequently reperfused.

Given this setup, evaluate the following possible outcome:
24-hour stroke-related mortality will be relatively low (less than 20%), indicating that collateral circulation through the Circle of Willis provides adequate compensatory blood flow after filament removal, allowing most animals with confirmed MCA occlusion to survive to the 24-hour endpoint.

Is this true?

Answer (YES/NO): NO